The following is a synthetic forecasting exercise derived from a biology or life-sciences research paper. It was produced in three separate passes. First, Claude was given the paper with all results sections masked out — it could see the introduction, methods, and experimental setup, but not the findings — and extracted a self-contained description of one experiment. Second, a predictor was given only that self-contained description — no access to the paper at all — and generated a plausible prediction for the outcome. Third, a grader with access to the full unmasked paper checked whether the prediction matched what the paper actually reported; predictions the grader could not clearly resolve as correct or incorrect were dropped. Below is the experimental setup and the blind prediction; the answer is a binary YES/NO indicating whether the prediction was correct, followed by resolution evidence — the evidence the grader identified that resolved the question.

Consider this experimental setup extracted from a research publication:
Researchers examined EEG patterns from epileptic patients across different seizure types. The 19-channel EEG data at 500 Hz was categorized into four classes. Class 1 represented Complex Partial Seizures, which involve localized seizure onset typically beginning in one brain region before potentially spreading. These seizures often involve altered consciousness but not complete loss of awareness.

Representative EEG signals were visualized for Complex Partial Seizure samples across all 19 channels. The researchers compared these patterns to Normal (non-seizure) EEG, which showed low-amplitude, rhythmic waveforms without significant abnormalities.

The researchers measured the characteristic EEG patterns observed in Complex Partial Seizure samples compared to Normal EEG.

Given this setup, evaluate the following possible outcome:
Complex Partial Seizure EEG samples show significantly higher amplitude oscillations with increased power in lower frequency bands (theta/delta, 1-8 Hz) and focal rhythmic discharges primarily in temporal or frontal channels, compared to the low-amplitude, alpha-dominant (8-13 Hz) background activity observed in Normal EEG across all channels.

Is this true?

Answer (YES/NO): NO